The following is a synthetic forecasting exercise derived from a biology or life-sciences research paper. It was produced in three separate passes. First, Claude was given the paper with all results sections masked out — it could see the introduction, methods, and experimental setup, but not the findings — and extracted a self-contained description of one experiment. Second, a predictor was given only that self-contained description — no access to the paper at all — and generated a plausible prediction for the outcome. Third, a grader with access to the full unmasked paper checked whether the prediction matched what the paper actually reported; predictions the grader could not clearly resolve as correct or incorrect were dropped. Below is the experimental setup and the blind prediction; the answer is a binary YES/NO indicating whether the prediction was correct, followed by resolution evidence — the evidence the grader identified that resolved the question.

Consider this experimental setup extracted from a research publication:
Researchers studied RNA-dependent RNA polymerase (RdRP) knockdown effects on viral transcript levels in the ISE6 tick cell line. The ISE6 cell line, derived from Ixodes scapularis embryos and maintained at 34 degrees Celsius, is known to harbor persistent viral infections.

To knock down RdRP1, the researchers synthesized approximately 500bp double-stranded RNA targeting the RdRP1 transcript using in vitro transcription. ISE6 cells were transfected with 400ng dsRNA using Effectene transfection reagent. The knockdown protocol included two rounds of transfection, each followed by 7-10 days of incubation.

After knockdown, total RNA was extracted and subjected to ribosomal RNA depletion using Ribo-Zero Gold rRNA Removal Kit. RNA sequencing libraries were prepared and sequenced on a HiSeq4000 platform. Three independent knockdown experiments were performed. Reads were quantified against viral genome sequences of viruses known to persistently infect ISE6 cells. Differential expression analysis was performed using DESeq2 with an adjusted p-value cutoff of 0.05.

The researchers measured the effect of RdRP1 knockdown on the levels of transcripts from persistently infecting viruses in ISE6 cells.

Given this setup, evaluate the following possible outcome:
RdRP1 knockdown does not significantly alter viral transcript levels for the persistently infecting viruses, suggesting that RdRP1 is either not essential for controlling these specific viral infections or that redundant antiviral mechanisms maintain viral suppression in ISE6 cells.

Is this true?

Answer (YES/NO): NO